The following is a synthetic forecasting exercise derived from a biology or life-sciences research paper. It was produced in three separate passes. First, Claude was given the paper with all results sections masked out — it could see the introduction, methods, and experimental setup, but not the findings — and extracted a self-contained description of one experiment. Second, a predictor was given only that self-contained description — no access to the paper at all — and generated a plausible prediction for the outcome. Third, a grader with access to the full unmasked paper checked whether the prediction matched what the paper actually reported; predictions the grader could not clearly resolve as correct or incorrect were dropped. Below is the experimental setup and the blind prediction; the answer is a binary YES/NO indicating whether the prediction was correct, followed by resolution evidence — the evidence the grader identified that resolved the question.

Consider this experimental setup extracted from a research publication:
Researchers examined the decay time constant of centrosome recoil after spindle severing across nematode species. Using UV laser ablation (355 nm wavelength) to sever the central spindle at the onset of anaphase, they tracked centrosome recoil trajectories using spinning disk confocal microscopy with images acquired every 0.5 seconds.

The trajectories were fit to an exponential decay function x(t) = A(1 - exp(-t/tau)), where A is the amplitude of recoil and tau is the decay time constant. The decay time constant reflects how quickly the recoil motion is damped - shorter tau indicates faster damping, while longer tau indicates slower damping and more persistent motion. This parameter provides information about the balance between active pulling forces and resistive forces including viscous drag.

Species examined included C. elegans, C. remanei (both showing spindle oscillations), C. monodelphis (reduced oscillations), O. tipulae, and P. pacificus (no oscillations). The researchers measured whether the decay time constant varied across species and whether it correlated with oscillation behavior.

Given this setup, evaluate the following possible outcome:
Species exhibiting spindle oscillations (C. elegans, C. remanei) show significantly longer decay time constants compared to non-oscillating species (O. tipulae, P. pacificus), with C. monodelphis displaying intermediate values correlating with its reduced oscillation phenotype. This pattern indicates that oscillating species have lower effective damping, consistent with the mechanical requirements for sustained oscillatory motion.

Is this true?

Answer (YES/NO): NO